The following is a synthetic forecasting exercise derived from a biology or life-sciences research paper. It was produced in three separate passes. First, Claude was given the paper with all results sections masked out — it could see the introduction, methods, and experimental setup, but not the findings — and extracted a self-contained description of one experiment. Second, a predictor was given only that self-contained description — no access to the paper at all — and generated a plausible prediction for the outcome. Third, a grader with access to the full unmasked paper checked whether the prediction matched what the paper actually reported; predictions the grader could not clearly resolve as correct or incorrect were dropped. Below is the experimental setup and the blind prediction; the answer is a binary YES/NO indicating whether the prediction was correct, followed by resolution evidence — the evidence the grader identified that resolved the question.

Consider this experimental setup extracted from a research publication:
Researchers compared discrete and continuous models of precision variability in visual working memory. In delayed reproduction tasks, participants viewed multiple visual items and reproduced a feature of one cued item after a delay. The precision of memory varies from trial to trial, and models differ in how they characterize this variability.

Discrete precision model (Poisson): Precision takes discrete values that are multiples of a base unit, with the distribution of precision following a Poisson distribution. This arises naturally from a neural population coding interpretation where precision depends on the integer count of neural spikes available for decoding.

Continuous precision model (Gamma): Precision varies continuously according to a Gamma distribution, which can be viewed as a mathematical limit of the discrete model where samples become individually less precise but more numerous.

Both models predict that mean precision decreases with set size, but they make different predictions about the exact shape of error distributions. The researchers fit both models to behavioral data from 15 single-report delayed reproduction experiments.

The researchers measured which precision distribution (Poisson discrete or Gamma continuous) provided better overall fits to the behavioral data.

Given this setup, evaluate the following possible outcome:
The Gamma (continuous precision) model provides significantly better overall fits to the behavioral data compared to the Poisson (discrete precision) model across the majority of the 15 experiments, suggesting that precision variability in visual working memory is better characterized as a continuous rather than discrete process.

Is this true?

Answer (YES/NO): NO